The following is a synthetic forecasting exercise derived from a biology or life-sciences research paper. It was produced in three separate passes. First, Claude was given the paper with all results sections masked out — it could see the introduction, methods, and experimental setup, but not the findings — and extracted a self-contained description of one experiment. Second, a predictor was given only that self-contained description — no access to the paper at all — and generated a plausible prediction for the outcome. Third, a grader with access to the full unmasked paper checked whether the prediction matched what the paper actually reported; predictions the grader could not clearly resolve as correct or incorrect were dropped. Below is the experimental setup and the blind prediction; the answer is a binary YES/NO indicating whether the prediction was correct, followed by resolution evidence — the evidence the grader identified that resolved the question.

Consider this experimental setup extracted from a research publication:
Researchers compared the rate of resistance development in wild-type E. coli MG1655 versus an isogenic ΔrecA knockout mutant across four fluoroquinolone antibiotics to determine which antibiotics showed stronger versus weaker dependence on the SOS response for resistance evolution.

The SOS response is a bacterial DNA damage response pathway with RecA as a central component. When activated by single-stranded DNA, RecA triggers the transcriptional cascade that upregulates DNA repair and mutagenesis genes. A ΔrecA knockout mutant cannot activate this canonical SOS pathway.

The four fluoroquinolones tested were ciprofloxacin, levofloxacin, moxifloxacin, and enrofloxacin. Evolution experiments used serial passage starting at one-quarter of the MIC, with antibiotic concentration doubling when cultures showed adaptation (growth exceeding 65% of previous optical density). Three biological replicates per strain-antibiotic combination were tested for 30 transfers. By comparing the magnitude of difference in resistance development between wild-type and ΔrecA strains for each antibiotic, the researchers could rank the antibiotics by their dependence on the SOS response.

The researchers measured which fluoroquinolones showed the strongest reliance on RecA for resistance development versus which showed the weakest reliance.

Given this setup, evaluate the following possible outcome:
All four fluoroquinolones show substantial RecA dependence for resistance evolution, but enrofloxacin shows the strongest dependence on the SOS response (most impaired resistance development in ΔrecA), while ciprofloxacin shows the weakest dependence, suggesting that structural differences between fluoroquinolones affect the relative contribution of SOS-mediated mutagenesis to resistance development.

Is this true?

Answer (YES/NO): NO